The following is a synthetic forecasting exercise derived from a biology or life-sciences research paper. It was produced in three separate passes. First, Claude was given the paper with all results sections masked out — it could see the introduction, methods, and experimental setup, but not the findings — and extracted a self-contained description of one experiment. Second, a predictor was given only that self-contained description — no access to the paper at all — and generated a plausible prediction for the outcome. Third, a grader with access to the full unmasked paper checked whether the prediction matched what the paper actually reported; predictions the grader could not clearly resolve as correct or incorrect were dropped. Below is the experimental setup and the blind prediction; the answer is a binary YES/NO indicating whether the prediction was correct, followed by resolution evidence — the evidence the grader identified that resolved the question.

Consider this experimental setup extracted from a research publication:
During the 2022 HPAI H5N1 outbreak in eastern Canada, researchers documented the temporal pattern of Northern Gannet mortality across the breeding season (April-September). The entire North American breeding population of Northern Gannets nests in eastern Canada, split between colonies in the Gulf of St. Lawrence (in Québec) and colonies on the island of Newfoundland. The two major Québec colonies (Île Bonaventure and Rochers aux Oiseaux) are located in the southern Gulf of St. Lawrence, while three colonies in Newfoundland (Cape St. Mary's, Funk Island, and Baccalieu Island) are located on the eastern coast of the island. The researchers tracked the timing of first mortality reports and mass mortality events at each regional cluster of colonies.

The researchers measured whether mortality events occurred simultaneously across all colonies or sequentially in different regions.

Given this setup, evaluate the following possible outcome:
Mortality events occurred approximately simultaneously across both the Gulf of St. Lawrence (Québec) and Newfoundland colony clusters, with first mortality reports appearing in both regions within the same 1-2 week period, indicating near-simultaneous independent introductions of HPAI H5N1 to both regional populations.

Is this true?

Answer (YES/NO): NO